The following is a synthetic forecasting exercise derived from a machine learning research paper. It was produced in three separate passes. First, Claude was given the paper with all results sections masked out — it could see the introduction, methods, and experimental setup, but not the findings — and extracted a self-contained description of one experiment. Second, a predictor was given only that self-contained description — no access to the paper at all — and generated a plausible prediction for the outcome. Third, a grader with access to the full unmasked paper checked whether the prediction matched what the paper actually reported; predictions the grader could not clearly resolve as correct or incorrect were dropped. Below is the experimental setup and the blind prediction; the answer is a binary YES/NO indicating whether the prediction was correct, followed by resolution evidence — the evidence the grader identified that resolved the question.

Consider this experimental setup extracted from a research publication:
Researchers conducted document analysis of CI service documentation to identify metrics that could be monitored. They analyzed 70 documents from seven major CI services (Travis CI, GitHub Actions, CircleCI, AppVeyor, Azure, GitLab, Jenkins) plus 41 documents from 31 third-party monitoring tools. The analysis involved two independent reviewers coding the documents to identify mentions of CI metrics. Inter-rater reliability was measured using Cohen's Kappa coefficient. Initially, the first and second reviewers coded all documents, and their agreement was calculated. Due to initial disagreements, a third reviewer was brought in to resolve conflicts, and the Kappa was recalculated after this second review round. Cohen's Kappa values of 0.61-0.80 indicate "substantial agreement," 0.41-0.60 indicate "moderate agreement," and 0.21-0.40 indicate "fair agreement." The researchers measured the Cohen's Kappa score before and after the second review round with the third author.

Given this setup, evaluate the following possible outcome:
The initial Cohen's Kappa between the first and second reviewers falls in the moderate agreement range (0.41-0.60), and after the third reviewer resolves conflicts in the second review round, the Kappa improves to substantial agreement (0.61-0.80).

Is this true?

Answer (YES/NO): YES